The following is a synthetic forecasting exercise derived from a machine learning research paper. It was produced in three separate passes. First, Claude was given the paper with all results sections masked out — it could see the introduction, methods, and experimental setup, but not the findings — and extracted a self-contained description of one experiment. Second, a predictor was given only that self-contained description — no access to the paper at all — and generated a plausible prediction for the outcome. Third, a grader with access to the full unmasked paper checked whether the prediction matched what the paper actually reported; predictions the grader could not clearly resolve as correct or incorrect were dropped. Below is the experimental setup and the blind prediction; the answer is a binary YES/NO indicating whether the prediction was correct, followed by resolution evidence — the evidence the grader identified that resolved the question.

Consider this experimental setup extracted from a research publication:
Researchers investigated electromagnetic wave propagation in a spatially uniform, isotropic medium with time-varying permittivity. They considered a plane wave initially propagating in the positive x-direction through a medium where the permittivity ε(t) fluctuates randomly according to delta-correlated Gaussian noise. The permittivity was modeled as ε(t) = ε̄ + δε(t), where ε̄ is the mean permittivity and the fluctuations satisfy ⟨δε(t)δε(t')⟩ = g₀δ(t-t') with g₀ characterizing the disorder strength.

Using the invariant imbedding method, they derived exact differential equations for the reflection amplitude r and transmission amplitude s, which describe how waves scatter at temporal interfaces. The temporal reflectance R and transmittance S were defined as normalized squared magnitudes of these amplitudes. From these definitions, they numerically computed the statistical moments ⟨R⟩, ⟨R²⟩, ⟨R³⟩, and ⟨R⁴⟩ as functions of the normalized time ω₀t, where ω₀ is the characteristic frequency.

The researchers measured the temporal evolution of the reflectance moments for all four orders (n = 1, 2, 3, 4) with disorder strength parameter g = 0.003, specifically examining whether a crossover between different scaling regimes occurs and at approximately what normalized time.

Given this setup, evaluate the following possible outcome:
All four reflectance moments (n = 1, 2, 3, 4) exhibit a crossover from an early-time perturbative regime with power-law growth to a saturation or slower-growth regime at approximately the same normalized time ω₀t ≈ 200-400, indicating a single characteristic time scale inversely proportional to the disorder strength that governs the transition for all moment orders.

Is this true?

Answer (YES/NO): NO